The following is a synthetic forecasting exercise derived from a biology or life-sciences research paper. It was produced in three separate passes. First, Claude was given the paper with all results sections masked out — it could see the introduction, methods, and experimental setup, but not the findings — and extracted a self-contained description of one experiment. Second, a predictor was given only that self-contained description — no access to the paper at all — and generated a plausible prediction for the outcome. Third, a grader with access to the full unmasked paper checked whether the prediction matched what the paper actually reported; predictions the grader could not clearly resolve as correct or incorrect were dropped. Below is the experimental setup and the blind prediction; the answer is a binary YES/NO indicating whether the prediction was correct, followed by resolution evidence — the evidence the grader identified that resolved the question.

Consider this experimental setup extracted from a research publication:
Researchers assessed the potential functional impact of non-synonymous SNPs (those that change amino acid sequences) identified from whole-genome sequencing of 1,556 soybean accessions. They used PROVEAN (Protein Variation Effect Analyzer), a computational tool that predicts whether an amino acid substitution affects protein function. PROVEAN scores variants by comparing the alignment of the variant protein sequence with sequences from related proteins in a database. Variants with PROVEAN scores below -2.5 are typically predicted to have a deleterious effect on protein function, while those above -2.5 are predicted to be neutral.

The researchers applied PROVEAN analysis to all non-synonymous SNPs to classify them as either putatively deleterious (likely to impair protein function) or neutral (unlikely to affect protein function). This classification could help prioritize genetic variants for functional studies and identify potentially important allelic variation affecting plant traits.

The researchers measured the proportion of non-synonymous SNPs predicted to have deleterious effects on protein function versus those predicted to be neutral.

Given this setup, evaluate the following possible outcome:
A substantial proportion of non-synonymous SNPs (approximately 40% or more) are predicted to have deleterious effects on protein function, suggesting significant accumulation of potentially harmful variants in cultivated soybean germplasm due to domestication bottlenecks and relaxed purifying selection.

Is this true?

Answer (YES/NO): NO